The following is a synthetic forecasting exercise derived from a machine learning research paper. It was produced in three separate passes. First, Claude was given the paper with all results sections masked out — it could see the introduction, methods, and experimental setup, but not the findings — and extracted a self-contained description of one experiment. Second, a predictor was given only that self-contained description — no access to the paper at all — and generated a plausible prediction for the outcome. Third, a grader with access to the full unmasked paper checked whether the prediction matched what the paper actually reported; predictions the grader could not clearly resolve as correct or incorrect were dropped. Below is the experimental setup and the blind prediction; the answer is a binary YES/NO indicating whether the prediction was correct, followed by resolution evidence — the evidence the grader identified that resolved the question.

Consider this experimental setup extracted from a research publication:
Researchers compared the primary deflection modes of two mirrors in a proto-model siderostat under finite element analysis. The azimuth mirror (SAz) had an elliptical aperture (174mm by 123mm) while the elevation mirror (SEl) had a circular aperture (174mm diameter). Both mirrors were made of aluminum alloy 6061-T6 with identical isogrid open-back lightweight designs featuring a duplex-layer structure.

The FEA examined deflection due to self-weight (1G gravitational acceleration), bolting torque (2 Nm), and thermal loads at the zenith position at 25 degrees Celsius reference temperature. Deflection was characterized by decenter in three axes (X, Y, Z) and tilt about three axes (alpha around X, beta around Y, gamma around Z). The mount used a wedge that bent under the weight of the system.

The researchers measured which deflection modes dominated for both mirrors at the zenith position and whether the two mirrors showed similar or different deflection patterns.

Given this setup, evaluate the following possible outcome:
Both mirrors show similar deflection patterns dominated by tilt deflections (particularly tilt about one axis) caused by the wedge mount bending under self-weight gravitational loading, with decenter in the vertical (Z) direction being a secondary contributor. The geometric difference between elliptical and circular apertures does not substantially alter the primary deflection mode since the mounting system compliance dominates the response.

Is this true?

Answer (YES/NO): NO